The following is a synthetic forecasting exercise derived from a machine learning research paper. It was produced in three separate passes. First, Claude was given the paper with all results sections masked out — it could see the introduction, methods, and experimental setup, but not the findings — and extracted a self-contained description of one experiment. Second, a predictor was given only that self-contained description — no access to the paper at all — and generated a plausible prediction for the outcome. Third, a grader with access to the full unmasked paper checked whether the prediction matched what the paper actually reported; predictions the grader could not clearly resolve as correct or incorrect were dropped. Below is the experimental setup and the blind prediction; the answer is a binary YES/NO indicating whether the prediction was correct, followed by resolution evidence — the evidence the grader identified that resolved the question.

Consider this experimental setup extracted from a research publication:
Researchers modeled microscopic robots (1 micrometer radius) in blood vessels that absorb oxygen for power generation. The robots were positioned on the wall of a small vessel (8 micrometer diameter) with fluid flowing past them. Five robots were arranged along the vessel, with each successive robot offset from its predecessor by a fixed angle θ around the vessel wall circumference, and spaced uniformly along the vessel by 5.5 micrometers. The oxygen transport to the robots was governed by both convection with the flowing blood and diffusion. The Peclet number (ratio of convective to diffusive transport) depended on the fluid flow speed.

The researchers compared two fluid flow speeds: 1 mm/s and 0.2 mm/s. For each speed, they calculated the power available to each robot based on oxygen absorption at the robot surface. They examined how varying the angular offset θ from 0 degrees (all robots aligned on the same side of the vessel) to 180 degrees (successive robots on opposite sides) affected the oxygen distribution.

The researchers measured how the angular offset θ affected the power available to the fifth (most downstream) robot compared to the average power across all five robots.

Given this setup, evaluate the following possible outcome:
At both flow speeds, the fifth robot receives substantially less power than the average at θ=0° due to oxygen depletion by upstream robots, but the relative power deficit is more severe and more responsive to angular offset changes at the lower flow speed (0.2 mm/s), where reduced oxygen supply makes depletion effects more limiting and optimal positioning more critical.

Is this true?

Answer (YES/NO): NO